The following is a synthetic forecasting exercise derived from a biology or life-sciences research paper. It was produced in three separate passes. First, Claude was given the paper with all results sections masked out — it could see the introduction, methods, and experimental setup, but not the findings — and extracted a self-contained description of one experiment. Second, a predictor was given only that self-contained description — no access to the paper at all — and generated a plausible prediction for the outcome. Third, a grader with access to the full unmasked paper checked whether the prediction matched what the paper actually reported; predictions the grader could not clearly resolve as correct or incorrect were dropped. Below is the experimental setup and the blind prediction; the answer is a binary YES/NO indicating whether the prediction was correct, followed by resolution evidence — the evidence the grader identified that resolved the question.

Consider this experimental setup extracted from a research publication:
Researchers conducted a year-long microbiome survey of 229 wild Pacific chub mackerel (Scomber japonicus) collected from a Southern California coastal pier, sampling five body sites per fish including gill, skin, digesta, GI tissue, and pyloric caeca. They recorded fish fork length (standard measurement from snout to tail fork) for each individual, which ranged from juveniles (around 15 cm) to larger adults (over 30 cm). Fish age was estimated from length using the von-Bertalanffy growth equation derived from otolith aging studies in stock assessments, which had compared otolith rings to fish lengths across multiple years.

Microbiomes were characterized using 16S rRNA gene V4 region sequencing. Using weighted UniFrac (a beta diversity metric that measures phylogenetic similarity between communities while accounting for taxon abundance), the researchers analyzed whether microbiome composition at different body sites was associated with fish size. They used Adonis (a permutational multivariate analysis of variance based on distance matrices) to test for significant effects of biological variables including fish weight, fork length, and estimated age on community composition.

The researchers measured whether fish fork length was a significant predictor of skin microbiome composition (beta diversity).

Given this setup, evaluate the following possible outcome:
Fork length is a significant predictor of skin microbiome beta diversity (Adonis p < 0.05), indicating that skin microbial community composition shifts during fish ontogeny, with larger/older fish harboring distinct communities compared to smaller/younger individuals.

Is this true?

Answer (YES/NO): YES